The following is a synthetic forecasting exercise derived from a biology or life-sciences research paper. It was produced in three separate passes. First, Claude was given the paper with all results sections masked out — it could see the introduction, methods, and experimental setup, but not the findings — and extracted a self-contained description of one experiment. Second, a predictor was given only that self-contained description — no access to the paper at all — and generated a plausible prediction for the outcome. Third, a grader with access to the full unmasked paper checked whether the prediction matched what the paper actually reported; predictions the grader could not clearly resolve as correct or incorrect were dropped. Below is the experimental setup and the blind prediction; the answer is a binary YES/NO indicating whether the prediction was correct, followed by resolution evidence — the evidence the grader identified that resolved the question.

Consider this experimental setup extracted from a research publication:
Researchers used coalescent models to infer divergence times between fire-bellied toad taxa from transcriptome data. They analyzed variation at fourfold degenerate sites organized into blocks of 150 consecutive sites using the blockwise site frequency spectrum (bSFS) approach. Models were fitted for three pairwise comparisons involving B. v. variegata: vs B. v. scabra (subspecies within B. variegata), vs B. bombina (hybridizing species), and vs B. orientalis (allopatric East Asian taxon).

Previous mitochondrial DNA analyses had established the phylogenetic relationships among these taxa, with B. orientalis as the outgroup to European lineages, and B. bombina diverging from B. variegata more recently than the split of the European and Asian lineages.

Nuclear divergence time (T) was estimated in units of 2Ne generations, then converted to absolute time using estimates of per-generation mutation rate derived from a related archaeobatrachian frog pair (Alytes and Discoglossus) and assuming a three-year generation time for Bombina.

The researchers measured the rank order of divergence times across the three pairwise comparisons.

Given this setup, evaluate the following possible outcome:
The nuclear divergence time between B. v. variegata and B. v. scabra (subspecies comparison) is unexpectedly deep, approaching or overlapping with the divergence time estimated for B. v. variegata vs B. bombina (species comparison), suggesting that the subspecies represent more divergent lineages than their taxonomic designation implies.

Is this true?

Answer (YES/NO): NO